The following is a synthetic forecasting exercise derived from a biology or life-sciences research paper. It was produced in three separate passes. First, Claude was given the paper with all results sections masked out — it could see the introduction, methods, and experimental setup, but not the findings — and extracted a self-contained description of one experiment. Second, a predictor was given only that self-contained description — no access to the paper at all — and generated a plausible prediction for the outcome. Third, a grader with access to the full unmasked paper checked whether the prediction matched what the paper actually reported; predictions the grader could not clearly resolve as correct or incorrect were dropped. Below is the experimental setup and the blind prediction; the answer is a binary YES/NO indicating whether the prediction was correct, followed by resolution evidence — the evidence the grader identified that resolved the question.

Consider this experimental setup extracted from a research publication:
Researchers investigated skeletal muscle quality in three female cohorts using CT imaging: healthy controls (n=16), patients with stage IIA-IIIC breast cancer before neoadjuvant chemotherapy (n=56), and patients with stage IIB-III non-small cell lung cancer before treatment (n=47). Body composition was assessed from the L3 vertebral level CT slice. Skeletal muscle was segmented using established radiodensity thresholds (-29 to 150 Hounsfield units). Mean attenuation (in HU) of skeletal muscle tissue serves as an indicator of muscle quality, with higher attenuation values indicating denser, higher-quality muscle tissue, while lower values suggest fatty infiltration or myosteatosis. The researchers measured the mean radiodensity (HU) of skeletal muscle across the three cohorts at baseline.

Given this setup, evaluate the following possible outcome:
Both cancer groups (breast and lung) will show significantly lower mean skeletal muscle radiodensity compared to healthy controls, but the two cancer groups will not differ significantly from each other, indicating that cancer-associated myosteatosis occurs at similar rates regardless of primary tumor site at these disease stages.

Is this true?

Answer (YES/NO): NO